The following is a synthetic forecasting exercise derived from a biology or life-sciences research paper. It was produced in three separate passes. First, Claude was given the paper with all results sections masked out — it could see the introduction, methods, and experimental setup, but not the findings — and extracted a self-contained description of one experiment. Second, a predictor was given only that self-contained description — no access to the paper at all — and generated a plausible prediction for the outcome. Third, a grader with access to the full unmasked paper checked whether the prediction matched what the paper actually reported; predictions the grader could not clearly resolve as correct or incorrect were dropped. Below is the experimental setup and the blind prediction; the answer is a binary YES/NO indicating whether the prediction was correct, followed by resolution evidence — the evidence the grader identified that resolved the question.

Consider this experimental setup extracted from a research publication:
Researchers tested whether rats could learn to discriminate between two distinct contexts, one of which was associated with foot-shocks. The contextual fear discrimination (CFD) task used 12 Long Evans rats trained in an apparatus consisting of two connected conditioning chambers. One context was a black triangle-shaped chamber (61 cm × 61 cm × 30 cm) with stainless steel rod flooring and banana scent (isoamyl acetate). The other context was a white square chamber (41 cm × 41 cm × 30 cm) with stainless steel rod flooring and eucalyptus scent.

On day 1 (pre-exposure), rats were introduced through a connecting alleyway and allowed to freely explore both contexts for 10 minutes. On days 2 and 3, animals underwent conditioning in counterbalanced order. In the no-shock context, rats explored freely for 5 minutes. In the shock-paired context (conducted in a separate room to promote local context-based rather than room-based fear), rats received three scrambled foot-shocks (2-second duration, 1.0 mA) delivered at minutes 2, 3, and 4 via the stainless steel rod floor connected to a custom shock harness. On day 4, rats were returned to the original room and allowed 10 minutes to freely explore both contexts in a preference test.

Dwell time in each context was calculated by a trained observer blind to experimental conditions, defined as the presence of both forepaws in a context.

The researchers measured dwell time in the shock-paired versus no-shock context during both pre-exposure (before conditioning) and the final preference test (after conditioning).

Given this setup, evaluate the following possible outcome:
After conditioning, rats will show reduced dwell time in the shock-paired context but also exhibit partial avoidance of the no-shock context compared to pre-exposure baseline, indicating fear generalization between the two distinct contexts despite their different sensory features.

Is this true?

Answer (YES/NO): NO